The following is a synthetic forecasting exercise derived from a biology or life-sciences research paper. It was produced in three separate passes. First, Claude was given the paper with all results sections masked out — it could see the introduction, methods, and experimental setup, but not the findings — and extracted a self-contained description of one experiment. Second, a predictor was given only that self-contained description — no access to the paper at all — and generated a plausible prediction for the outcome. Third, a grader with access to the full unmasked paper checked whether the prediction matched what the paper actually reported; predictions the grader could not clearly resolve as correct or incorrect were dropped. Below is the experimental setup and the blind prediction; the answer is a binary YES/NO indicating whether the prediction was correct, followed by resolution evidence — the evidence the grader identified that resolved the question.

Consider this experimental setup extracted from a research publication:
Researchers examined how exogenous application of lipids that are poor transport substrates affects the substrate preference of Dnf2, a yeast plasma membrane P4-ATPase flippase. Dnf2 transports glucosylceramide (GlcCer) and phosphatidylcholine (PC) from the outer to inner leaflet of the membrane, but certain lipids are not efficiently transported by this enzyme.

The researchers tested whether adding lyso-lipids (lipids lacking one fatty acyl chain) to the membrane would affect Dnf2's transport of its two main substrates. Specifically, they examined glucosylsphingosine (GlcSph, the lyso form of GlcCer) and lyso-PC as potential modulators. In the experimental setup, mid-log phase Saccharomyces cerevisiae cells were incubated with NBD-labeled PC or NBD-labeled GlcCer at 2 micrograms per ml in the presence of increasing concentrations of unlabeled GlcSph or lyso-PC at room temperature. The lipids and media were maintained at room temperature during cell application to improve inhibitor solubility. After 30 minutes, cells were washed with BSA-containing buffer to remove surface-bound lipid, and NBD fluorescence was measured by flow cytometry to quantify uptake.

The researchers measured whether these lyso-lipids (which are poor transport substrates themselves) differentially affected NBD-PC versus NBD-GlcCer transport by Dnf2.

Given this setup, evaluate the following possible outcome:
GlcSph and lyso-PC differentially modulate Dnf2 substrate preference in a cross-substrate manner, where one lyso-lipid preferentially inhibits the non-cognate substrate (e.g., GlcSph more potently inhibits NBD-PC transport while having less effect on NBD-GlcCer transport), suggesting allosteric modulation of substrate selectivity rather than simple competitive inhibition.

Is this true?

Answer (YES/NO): YES